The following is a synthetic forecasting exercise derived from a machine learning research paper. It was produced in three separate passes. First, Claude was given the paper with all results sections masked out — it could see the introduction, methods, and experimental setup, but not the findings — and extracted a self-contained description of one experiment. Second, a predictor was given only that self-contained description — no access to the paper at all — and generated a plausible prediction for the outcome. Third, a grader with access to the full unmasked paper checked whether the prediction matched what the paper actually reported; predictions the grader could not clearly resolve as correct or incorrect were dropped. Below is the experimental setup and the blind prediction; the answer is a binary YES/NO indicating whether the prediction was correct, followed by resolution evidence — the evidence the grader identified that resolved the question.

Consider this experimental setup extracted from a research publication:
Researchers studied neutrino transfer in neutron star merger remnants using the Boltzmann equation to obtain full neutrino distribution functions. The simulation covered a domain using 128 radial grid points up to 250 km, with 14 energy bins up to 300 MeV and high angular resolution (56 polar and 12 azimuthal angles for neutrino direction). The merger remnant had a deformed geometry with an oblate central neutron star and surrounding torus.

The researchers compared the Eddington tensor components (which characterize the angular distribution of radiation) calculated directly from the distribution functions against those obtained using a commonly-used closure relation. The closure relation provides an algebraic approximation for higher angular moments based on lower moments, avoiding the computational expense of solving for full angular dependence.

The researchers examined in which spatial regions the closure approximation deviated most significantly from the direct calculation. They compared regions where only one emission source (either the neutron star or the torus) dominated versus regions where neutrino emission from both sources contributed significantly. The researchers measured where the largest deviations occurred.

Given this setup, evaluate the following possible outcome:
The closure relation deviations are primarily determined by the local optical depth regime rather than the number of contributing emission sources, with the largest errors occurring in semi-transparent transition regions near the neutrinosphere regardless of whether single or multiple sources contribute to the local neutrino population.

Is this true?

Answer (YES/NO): NO